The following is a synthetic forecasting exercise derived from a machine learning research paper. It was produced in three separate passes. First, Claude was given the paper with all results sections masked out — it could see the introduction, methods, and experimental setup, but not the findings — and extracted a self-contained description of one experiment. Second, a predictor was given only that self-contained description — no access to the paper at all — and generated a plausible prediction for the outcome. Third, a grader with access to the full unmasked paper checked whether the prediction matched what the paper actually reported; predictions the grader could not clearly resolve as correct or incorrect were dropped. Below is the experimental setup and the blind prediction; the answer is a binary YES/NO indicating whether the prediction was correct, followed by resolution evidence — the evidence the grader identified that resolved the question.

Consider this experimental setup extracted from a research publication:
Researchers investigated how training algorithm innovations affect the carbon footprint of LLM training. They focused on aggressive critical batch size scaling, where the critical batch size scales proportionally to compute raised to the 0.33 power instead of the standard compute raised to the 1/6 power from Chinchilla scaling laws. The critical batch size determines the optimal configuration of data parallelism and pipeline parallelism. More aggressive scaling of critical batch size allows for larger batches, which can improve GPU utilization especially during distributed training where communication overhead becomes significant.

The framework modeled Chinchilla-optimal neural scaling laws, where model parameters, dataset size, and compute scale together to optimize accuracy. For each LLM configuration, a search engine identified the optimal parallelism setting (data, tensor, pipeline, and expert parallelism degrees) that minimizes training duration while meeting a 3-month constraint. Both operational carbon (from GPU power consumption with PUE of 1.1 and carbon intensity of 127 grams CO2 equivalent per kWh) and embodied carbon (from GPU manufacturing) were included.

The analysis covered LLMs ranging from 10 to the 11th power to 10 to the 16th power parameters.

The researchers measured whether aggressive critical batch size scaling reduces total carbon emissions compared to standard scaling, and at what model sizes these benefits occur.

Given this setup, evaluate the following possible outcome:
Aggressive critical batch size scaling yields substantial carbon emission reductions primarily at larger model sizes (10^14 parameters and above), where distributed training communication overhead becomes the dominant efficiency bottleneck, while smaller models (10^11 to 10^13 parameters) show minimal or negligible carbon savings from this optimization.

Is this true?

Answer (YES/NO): YES